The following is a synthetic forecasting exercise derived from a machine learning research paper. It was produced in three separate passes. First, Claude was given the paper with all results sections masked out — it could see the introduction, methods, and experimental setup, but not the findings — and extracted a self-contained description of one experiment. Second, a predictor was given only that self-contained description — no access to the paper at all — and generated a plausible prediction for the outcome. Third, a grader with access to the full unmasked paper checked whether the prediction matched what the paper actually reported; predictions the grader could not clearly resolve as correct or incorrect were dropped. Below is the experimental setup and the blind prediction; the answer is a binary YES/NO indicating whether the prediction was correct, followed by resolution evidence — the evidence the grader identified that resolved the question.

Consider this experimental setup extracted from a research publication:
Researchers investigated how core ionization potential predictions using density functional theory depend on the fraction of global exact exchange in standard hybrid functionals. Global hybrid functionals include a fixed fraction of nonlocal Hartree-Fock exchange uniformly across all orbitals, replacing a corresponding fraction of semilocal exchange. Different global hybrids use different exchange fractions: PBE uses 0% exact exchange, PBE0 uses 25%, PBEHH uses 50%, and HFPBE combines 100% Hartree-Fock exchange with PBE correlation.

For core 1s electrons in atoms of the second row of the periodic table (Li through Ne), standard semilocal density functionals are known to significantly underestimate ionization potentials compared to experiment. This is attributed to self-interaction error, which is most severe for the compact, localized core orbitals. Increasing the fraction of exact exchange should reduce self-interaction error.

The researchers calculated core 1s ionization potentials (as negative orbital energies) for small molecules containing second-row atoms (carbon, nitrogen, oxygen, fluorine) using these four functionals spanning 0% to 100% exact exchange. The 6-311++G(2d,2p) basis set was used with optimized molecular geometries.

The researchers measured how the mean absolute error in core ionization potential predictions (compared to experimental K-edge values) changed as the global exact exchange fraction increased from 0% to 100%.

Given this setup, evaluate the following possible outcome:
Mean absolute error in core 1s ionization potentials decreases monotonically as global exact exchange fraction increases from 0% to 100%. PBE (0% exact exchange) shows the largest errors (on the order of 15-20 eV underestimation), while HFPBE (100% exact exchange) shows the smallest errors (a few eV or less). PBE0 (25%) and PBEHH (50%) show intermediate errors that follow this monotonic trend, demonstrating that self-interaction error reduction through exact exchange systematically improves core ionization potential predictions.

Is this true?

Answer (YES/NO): NO